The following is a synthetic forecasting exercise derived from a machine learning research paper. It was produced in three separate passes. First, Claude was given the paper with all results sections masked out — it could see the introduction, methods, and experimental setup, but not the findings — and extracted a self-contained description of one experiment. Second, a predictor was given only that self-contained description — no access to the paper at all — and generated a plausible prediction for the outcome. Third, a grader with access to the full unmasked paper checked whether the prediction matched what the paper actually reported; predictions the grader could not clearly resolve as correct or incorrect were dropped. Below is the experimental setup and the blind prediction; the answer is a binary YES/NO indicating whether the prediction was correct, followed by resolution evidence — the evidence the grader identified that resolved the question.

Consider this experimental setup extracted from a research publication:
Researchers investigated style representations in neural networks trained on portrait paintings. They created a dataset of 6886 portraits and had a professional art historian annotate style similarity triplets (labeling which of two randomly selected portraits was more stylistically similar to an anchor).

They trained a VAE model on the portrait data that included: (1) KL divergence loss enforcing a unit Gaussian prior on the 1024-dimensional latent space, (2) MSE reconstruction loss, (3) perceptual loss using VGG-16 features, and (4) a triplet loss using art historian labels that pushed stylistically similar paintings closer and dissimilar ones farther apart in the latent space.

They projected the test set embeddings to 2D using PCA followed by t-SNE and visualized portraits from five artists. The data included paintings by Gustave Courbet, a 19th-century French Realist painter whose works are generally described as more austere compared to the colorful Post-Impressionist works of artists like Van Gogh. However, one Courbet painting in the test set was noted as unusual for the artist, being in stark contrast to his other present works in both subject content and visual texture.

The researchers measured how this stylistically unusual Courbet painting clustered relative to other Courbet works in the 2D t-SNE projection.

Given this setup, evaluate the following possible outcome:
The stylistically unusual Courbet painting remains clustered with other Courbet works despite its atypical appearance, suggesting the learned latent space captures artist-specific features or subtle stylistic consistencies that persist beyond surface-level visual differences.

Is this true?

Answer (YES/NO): NO